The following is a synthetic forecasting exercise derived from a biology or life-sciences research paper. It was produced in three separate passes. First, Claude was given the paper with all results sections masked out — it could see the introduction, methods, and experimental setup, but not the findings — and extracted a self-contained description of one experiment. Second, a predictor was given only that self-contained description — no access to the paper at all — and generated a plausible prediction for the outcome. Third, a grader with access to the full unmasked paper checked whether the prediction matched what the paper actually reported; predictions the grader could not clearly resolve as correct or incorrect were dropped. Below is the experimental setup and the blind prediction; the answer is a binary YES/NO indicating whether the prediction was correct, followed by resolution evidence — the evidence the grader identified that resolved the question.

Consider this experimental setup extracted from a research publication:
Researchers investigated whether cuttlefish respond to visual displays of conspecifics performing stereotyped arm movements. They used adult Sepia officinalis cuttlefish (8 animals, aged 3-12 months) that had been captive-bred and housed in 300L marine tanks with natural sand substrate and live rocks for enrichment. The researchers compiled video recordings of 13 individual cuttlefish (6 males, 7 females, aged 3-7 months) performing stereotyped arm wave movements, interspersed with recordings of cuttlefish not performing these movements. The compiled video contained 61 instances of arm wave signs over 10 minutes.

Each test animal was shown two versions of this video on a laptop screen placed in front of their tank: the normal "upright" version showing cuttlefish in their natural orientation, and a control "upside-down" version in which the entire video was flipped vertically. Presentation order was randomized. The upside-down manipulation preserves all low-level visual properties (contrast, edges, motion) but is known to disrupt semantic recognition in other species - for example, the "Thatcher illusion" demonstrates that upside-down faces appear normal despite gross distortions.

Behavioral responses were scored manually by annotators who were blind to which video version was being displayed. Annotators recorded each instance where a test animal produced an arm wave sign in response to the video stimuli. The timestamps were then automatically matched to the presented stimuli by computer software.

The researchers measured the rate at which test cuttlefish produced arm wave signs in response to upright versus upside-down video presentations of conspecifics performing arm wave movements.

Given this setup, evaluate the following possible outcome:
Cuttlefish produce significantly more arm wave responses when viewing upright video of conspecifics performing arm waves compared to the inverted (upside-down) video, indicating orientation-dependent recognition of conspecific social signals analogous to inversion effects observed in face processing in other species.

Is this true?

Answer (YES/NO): YES